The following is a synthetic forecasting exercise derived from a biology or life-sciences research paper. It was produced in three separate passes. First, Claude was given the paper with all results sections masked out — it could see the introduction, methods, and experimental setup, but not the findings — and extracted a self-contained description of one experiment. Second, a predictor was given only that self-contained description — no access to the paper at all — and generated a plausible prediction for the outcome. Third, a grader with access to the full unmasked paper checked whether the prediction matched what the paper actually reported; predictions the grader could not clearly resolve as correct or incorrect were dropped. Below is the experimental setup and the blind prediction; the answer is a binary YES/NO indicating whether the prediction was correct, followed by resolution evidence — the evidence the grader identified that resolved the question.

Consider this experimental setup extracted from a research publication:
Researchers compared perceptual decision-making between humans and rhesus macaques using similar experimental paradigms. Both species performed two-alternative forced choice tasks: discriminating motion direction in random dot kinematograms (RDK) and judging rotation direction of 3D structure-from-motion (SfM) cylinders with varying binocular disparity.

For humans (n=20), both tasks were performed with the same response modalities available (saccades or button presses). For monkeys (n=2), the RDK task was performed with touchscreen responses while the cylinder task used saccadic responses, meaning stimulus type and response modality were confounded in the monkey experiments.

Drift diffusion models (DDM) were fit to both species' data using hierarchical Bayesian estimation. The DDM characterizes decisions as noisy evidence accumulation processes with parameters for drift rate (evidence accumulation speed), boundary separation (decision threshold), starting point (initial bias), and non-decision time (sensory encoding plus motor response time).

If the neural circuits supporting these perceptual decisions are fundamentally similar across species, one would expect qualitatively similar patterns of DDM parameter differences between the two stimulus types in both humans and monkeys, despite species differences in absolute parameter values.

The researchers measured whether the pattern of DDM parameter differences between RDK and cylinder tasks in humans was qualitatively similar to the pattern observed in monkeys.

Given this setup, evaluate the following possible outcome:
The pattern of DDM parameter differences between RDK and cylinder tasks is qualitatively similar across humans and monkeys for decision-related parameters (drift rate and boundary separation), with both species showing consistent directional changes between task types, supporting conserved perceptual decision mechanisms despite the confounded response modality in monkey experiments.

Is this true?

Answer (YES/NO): NO